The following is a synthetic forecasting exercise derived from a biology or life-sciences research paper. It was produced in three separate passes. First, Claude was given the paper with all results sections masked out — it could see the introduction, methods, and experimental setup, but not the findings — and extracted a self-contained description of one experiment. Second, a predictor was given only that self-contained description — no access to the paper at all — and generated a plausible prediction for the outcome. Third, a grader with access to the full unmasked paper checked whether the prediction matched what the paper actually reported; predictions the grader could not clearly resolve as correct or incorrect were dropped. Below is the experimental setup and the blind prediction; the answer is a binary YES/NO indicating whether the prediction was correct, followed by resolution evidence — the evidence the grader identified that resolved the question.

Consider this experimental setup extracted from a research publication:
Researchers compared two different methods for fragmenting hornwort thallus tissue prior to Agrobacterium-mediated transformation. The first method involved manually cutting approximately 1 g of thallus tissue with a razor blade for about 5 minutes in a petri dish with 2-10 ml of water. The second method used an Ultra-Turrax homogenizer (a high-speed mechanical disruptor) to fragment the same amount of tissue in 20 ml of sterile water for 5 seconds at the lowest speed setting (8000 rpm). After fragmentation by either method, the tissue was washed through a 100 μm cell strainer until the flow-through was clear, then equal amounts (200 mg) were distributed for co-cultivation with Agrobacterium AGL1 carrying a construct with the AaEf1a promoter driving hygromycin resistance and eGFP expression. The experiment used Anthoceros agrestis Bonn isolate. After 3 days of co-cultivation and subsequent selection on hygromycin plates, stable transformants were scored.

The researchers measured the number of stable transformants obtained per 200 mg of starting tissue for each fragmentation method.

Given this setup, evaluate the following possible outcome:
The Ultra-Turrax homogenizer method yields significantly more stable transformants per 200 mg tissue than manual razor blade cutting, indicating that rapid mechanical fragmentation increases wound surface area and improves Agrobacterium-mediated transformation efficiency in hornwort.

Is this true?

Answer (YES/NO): NO